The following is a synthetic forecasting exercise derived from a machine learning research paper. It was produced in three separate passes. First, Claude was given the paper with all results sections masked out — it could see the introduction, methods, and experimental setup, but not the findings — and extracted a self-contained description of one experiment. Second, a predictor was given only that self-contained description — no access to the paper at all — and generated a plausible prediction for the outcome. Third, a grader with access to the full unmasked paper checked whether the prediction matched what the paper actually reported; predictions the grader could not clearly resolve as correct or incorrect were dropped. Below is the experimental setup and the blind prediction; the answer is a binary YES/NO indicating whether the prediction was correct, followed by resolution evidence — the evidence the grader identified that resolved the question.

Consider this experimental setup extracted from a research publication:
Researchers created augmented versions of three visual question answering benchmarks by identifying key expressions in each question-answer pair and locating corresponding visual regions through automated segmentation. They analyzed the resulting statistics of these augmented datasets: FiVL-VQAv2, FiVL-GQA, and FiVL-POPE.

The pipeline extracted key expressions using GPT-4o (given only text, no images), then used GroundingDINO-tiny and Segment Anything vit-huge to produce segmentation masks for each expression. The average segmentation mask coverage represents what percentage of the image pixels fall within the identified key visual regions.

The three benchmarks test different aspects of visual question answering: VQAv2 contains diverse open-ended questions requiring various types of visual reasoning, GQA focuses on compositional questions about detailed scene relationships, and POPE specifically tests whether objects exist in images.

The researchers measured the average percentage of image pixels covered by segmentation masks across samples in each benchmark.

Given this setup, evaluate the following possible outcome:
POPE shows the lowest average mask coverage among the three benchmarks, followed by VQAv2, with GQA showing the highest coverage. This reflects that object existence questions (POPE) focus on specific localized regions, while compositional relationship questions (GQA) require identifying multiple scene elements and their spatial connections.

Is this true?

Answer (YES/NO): NO